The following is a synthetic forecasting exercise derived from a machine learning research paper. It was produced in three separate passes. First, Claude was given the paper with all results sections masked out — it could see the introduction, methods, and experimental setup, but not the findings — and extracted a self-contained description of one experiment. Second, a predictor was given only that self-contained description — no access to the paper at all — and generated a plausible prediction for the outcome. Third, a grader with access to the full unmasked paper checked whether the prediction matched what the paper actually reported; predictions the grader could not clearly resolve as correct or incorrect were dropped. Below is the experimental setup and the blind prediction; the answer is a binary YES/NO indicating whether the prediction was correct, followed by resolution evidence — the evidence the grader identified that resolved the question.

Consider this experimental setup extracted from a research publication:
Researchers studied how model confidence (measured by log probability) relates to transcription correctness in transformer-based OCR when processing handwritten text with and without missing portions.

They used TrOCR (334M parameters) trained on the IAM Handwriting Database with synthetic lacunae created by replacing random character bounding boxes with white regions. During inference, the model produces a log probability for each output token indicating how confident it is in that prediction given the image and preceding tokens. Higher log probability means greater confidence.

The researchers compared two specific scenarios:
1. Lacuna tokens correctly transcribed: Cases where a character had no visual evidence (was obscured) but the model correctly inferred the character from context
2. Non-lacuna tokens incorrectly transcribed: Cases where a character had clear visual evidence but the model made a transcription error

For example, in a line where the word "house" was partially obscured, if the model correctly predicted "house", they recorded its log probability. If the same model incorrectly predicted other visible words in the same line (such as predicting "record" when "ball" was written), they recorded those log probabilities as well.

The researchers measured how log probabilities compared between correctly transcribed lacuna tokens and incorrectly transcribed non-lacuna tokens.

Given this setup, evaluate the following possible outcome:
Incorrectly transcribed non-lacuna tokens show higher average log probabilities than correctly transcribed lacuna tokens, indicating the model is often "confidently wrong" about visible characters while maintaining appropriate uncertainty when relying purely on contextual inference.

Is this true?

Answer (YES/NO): NO